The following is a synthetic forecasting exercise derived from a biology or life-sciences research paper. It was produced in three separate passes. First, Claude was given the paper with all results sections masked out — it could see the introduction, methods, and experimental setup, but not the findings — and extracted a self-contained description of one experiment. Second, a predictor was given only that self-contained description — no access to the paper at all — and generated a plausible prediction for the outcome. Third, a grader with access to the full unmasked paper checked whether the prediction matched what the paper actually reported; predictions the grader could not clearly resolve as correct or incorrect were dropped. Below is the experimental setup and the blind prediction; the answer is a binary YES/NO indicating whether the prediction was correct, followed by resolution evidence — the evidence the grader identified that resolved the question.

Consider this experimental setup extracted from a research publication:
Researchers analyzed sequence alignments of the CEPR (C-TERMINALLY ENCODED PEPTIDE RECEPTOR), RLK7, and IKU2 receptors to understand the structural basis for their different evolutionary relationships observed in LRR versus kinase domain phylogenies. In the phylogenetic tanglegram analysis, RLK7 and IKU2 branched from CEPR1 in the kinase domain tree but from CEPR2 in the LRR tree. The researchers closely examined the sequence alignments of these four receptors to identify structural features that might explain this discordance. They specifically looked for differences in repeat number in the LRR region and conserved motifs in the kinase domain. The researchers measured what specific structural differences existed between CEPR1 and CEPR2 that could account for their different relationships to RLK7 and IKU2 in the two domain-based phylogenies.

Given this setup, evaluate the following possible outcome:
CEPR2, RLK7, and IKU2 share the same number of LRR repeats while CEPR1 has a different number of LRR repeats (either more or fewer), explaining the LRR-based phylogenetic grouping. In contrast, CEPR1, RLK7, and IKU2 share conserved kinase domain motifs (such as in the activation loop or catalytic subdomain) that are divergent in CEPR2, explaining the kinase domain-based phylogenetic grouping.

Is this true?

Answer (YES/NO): YES